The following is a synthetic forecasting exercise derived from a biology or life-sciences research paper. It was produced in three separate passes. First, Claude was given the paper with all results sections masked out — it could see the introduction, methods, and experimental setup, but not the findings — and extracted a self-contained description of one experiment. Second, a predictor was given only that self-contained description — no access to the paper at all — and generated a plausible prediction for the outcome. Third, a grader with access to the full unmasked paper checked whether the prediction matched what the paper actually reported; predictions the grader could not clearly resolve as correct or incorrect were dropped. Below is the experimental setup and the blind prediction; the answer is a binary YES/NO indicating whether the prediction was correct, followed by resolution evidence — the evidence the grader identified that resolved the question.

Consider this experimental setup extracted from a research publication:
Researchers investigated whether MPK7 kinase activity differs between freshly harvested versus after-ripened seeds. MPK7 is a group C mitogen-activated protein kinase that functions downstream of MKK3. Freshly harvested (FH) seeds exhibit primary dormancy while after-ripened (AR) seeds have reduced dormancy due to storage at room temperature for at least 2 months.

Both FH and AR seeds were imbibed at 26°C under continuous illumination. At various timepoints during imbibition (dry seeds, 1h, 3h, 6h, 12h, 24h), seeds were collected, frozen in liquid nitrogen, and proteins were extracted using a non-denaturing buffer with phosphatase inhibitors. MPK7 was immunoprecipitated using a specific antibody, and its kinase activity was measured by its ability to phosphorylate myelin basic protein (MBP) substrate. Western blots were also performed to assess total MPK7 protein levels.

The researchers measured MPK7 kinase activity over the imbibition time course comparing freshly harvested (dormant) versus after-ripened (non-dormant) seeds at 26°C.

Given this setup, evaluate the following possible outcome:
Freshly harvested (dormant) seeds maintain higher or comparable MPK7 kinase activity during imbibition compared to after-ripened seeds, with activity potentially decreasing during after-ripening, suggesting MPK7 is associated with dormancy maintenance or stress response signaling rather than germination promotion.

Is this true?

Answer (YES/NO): NO